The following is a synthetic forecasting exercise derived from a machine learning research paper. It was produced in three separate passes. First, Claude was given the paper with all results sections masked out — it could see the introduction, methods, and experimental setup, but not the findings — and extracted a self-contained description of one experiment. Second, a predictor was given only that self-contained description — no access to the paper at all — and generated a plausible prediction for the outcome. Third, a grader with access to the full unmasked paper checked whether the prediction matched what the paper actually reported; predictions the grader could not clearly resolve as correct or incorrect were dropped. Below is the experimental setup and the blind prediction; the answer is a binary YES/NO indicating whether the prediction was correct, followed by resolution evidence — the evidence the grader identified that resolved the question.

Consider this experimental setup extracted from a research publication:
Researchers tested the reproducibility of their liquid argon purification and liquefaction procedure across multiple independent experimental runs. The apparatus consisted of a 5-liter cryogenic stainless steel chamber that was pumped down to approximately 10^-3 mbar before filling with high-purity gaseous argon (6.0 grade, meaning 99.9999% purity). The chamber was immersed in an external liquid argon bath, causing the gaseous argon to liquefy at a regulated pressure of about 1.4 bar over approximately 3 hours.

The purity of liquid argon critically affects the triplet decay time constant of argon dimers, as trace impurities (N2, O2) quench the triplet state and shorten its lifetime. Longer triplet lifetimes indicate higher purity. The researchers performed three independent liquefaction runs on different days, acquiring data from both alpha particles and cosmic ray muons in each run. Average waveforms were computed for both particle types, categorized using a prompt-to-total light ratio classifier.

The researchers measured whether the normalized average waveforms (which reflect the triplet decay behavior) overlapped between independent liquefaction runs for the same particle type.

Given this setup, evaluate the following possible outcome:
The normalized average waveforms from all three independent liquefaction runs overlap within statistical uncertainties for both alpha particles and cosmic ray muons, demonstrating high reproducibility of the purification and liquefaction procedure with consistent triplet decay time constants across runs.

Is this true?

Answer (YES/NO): YES